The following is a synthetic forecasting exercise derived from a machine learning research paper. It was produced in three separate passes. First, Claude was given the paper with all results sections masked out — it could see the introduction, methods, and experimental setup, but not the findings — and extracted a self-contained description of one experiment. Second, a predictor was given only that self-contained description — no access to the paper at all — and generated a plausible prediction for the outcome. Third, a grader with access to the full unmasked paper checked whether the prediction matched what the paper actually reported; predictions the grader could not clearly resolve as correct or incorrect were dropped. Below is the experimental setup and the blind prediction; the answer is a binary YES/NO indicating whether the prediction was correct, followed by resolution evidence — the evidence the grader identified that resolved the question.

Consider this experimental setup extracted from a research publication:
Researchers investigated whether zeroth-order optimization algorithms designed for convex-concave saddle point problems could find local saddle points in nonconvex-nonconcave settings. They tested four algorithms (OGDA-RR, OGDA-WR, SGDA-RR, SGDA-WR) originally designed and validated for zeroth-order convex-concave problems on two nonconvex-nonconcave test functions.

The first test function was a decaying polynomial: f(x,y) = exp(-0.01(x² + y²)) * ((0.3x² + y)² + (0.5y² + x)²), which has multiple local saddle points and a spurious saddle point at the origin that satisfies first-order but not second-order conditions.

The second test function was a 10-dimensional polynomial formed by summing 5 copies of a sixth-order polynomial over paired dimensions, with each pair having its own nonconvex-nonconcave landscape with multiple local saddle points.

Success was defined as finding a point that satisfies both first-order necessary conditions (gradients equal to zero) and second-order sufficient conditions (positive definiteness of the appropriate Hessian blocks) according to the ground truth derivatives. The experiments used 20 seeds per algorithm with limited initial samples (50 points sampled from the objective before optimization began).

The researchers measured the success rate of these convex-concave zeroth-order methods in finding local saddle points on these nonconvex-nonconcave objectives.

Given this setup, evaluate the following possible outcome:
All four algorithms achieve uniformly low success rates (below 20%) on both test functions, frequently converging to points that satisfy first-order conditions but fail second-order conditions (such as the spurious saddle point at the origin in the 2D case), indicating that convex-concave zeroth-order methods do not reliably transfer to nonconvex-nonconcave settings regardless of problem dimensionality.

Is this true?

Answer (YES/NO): NO